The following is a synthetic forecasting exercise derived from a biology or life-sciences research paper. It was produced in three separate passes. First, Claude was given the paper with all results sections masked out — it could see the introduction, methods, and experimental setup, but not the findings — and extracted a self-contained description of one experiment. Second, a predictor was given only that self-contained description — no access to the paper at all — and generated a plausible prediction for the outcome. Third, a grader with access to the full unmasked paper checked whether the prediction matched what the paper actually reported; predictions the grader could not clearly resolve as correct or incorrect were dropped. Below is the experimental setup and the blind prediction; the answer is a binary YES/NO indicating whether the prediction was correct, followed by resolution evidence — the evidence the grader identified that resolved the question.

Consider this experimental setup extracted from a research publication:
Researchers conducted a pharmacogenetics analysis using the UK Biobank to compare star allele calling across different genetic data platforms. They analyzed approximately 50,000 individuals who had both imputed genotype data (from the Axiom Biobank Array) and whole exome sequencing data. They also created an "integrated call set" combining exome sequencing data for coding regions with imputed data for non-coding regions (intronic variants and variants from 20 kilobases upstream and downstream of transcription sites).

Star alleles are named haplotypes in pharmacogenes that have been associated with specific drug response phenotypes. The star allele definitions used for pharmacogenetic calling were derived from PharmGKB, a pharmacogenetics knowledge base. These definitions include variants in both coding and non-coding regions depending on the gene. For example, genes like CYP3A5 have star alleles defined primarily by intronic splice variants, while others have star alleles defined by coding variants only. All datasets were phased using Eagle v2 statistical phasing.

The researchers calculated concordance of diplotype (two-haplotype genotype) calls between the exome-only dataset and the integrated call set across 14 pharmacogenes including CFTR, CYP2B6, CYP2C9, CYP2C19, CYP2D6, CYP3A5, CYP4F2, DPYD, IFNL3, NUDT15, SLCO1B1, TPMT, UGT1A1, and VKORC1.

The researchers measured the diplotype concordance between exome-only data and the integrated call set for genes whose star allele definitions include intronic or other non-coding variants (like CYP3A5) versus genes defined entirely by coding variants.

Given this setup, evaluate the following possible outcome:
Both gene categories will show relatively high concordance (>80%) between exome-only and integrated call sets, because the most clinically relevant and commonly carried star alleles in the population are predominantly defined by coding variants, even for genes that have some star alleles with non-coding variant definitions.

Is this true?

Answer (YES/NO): NO